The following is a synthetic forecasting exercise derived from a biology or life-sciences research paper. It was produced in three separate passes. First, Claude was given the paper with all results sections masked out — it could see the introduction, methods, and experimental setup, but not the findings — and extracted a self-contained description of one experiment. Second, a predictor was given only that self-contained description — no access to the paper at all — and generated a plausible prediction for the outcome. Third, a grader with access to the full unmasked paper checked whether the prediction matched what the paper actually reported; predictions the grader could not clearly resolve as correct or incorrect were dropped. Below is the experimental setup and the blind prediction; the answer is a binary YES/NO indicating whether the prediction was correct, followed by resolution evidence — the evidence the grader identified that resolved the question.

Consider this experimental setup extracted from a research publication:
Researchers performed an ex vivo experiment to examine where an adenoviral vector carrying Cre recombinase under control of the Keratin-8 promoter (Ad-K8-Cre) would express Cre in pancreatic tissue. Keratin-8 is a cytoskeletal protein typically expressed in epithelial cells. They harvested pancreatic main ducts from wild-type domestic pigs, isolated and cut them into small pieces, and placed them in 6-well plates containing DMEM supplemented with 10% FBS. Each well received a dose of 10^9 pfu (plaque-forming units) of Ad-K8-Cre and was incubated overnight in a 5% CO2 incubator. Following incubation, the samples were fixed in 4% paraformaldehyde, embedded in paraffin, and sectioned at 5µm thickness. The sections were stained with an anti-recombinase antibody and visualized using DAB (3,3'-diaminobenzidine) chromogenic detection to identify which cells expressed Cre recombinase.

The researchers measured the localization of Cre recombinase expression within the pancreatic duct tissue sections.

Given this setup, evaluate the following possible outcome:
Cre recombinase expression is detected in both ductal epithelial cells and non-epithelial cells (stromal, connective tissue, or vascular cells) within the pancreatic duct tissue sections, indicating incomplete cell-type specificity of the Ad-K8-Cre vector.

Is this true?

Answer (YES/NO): NO